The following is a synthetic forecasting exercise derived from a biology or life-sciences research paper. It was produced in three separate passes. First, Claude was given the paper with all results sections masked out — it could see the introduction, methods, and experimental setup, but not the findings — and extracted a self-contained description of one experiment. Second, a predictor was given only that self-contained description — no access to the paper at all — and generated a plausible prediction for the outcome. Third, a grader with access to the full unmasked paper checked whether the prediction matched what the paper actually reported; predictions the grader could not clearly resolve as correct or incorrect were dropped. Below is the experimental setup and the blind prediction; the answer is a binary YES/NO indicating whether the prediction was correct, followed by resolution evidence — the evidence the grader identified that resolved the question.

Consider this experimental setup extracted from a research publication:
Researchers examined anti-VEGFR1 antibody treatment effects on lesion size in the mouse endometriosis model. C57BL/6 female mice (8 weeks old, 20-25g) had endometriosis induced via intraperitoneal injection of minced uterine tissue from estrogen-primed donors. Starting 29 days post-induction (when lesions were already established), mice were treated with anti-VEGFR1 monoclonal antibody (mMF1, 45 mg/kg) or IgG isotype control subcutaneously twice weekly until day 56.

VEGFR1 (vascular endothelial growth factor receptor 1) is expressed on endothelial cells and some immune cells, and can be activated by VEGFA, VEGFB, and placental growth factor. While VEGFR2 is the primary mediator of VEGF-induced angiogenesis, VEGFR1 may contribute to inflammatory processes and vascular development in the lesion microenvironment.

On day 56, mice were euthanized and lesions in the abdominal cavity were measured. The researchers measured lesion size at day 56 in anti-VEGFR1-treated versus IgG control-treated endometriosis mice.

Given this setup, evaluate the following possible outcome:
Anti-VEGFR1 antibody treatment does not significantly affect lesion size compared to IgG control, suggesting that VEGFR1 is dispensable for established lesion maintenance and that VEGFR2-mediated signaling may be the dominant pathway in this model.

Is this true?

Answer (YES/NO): YES